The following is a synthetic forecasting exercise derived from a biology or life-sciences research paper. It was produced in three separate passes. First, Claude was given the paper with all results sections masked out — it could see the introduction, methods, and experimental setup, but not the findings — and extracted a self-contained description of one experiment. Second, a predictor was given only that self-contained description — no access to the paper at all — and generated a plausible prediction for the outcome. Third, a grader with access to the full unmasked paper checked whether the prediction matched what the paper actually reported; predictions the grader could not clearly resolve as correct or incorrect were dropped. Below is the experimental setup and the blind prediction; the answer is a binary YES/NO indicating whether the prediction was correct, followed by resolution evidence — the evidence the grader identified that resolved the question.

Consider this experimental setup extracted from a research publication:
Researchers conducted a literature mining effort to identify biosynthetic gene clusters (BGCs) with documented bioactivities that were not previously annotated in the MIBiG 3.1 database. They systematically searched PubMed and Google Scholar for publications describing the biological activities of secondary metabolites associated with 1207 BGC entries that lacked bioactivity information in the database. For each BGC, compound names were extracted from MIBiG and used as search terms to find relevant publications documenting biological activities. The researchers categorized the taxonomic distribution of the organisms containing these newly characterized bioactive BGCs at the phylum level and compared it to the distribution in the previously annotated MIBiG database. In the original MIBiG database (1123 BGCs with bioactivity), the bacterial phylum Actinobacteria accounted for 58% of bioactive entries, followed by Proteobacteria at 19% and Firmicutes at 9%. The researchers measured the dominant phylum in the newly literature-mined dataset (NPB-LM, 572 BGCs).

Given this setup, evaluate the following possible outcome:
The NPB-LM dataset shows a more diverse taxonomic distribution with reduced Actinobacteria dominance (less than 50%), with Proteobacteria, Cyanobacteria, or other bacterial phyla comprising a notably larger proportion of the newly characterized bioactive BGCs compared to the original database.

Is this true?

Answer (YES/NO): NO